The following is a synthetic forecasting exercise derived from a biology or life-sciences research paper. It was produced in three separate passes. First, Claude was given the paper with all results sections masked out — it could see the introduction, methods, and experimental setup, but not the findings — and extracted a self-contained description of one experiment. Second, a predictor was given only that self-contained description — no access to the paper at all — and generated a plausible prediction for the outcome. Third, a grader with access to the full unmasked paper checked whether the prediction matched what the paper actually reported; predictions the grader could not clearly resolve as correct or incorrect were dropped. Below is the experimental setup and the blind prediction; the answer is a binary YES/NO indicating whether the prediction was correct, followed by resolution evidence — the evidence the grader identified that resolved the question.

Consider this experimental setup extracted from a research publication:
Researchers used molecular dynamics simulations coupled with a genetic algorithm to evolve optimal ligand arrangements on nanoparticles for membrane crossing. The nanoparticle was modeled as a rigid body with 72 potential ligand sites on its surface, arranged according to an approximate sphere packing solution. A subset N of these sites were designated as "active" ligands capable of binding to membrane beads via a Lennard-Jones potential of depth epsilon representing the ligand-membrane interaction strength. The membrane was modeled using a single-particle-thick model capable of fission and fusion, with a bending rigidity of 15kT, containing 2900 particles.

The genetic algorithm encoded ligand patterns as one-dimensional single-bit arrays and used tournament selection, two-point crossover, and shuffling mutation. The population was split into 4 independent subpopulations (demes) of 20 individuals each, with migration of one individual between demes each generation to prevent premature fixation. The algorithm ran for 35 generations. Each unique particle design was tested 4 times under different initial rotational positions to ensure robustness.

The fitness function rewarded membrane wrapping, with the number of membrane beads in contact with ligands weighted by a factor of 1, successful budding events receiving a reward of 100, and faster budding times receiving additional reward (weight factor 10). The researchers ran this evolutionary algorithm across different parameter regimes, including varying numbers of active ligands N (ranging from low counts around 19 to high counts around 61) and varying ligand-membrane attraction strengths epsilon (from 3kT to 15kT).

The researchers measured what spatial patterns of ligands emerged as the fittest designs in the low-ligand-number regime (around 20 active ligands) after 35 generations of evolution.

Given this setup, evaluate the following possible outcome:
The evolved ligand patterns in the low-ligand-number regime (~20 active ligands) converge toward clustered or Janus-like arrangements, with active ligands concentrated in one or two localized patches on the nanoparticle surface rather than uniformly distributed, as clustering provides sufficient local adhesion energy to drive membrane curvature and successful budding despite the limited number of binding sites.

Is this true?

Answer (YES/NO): NO